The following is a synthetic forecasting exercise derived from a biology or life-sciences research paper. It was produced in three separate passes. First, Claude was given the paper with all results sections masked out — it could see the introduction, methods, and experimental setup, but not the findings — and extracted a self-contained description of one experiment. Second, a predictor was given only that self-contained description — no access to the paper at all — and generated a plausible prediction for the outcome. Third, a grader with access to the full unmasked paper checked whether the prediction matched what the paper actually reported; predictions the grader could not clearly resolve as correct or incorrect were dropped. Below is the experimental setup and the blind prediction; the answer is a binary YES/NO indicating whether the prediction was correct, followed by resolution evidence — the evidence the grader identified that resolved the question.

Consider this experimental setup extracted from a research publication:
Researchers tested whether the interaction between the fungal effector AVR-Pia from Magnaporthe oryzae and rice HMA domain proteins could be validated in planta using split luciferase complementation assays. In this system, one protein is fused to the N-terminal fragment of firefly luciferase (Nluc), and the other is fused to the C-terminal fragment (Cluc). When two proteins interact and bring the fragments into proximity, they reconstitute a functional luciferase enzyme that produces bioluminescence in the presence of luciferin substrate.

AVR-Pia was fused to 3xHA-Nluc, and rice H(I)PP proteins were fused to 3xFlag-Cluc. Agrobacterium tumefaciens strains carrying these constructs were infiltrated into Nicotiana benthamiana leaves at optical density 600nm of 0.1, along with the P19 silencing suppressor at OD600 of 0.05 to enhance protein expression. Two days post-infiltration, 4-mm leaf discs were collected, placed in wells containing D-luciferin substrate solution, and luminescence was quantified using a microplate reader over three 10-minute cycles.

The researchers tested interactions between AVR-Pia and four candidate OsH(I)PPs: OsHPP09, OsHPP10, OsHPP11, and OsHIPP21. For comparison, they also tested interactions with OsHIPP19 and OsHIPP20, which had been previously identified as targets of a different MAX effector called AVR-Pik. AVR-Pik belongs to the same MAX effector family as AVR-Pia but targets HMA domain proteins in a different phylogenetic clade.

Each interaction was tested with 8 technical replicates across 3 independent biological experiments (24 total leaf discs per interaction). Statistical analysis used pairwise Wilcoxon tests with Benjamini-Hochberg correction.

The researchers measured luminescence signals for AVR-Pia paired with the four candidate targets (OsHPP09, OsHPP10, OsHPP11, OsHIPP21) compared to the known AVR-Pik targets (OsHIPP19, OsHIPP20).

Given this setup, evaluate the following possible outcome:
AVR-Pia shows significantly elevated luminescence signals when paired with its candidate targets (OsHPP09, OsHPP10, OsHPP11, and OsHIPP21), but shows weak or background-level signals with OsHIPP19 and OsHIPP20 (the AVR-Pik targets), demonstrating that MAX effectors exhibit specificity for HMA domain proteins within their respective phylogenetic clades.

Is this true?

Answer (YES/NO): NO